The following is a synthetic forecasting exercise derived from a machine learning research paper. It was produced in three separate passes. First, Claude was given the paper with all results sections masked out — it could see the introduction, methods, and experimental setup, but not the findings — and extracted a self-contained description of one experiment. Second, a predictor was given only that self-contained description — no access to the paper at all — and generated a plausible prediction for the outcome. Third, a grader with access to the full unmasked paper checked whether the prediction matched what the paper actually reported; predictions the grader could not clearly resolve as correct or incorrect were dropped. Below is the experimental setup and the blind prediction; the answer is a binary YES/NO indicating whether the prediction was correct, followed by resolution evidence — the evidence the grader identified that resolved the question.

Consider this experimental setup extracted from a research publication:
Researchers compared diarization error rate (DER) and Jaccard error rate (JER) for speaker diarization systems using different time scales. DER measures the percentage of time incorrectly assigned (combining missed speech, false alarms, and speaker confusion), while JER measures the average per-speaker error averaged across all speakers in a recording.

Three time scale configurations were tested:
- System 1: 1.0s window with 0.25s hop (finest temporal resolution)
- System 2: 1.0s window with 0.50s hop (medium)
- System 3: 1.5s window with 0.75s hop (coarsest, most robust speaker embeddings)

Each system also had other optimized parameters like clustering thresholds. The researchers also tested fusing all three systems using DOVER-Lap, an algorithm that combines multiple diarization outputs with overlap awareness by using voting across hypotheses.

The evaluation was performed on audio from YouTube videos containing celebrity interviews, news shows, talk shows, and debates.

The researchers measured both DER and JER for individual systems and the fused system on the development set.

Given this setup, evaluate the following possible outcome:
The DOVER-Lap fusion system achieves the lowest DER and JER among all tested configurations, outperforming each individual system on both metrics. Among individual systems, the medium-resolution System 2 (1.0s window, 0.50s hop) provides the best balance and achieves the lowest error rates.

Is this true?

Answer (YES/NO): NO